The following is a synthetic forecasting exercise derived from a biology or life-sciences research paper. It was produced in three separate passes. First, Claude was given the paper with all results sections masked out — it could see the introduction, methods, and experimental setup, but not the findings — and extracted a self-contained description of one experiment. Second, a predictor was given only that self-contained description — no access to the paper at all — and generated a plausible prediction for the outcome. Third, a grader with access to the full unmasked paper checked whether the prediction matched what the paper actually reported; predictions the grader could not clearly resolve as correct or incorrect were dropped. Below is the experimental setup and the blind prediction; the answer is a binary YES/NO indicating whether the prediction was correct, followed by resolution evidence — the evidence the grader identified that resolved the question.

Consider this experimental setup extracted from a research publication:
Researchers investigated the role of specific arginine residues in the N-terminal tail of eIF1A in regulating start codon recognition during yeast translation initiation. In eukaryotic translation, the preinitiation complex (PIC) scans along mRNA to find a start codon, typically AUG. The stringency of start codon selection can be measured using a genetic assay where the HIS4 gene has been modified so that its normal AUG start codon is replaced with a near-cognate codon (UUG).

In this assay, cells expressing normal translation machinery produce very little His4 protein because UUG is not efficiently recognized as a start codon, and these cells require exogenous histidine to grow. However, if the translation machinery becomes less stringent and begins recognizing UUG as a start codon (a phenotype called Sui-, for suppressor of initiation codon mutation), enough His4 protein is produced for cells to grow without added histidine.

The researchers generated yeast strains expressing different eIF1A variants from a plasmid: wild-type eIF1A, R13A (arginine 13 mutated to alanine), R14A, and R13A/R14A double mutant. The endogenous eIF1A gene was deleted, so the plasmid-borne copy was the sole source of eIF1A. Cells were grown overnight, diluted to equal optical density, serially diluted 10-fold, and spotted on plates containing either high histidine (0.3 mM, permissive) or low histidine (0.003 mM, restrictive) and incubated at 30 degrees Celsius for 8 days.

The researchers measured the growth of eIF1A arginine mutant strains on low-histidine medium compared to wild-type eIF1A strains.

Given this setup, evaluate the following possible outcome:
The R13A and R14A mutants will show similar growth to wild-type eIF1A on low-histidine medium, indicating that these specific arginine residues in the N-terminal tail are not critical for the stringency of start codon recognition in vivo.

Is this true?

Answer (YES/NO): NO